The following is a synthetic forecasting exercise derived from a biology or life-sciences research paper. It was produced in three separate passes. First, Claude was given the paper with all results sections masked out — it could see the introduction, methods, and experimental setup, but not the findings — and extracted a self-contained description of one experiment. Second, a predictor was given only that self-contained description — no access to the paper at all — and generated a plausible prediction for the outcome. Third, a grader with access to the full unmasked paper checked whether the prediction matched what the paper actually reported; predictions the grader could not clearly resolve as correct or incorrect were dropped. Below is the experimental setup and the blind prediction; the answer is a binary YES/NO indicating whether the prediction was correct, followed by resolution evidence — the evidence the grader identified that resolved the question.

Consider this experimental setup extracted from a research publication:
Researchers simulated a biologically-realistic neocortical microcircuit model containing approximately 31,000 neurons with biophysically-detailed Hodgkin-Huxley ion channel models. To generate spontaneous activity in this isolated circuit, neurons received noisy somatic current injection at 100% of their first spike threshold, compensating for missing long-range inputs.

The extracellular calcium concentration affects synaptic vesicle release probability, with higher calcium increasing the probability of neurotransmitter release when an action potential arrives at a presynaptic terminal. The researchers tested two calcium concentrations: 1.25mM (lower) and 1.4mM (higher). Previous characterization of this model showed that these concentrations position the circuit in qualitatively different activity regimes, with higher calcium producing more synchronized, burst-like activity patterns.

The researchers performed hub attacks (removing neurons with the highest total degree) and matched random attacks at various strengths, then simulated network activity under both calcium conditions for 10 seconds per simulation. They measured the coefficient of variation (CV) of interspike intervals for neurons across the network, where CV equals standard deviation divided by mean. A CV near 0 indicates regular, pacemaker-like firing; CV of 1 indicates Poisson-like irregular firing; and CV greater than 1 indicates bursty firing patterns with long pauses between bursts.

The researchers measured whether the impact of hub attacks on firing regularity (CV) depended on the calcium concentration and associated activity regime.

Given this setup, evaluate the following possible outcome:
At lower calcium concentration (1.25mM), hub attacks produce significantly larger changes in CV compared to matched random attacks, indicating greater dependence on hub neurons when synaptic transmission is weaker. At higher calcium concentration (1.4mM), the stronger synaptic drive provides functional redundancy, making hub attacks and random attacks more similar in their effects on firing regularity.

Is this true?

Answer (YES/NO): NO